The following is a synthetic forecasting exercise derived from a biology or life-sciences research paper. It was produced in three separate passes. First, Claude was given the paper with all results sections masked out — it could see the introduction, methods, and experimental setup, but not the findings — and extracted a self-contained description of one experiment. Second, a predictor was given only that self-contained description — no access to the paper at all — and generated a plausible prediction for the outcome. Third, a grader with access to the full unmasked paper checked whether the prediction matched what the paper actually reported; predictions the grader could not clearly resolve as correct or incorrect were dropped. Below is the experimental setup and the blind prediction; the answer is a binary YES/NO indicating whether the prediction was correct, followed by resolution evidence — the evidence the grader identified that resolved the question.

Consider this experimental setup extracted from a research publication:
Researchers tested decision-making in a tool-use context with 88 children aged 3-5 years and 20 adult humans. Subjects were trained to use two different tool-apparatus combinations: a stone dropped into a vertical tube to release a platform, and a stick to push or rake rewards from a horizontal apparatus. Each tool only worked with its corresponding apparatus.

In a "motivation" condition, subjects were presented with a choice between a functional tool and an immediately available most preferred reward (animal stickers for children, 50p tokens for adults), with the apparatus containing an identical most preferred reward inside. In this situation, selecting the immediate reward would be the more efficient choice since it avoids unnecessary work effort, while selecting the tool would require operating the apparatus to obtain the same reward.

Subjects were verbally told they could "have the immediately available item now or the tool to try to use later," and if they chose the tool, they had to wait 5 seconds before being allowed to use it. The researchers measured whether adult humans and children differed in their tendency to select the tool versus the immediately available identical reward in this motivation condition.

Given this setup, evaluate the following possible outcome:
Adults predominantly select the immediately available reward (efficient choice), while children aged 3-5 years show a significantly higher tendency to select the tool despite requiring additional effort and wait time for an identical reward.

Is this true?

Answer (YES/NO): NO